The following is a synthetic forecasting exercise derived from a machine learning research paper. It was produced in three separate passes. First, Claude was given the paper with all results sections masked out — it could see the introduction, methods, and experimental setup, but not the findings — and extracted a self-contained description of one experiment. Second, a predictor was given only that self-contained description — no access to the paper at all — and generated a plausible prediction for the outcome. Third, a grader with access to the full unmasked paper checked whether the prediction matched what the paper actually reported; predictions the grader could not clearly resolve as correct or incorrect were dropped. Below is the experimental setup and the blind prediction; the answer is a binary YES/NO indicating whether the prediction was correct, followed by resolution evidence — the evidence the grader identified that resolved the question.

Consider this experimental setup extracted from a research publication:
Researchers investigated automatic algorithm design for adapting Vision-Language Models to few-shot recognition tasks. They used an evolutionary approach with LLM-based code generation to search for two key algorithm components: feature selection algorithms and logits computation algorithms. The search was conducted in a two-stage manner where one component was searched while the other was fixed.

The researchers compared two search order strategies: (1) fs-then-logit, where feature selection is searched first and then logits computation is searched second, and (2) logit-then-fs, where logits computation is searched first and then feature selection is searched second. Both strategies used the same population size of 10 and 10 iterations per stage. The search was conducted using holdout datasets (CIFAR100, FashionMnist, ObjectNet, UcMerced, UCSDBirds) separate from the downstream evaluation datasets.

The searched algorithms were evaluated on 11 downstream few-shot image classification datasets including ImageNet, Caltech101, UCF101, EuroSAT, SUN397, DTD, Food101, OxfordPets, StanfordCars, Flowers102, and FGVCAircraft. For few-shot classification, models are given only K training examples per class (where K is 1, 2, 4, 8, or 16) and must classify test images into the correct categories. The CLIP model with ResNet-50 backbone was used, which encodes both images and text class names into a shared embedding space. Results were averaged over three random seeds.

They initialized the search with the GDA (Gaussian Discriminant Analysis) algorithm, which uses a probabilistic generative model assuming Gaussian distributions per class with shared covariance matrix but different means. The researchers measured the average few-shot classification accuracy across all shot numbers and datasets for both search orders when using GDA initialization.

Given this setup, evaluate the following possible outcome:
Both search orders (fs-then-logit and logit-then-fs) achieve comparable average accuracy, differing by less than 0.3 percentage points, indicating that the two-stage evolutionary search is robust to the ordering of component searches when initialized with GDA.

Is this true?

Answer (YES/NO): NO